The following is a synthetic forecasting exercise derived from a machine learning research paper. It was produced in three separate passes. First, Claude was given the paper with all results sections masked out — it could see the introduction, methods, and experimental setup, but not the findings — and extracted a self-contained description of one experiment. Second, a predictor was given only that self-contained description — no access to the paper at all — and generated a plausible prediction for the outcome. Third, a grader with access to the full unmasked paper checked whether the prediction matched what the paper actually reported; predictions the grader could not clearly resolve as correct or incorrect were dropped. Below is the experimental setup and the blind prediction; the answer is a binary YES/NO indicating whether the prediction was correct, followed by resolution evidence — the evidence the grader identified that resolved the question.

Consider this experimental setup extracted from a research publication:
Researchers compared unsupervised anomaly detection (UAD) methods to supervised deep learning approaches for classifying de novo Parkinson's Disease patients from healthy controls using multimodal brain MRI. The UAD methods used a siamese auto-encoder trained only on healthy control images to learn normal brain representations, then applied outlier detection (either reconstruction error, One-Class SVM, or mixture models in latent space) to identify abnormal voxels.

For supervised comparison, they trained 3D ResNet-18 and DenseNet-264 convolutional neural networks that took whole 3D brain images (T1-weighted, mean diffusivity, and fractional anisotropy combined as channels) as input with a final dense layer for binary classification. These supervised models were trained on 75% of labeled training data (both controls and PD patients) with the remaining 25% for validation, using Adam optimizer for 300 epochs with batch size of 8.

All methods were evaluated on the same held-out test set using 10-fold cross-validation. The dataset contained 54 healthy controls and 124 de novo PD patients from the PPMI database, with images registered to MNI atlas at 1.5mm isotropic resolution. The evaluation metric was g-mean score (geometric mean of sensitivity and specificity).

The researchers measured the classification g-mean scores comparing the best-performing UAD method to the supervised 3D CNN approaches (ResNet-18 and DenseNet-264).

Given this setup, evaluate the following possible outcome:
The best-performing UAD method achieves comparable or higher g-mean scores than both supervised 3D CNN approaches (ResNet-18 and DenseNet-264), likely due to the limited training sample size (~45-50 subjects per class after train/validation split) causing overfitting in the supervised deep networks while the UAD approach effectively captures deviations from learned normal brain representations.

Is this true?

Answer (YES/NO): YES